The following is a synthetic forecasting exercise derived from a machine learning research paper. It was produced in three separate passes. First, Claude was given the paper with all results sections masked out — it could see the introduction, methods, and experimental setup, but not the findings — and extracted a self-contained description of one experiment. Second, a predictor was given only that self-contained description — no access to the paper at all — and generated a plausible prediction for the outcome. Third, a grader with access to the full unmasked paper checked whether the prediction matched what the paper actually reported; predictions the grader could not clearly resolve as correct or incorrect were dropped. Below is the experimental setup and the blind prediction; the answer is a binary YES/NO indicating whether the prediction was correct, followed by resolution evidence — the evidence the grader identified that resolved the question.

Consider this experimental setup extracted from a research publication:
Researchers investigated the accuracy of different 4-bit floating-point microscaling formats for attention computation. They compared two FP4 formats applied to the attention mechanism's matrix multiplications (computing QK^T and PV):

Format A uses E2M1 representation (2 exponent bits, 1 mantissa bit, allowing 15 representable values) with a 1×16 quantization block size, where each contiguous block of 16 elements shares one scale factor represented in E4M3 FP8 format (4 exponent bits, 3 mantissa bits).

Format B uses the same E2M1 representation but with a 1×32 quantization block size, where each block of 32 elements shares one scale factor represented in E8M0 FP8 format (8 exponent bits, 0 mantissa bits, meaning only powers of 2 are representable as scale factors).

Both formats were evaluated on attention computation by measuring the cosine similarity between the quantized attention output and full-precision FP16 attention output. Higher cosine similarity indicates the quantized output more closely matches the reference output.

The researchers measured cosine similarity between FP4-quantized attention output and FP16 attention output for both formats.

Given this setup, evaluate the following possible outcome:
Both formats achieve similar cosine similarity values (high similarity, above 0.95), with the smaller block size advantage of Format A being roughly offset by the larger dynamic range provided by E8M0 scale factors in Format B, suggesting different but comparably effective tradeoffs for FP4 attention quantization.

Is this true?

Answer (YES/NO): NO